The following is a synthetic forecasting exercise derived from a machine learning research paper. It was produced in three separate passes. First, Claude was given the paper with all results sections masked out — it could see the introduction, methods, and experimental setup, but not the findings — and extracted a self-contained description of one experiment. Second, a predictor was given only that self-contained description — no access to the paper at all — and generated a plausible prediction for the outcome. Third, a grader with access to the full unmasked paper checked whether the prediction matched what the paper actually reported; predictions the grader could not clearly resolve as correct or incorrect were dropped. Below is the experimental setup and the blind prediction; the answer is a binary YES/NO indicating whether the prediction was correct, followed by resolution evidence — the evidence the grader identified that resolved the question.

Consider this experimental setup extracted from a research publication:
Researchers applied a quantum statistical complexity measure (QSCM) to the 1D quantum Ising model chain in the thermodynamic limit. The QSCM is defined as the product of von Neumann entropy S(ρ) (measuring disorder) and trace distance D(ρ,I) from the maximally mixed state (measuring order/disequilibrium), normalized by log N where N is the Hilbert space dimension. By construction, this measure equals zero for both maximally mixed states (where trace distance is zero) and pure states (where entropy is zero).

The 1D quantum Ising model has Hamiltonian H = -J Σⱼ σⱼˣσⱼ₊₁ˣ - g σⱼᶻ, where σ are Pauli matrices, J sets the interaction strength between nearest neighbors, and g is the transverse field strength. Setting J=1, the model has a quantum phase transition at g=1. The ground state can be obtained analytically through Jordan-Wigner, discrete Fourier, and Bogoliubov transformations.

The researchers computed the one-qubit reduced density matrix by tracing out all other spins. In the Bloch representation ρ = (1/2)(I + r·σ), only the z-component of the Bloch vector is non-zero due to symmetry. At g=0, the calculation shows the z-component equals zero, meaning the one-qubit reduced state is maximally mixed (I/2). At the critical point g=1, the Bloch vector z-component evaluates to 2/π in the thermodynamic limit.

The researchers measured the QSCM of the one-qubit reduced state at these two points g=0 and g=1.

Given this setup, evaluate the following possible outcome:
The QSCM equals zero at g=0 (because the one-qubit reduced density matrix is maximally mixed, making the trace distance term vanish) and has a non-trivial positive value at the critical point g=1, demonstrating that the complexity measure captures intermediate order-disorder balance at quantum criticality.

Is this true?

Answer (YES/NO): YES